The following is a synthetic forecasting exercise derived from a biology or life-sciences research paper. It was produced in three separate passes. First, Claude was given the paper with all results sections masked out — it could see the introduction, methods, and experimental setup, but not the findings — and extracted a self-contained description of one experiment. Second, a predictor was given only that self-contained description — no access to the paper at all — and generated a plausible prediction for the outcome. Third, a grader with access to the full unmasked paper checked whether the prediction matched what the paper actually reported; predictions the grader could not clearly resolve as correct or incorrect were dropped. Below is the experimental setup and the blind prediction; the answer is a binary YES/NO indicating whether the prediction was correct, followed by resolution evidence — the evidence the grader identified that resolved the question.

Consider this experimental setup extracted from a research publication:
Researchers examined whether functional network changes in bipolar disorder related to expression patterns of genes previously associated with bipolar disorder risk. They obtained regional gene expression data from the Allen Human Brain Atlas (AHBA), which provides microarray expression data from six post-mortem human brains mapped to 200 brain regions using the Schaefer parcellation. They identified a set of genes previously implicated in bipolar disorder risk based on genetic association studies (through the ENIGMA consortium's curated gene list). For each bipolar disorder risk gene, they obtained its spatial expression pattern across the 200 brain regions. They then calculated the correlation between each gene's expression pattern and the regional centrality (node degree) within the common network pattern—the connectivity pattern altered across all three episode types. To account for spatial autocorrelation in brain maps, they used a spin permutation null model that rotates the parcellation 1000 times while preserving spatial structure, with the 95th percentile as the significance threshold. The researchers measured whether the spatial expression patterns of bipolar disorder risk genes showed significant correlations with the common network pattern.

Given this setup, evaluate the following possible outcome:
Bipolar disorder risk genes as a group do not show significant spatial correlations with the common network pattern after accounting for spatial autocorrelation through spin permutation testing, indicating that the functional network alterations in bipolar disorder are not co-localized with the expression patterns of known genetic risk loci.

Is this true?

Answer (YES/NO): NO